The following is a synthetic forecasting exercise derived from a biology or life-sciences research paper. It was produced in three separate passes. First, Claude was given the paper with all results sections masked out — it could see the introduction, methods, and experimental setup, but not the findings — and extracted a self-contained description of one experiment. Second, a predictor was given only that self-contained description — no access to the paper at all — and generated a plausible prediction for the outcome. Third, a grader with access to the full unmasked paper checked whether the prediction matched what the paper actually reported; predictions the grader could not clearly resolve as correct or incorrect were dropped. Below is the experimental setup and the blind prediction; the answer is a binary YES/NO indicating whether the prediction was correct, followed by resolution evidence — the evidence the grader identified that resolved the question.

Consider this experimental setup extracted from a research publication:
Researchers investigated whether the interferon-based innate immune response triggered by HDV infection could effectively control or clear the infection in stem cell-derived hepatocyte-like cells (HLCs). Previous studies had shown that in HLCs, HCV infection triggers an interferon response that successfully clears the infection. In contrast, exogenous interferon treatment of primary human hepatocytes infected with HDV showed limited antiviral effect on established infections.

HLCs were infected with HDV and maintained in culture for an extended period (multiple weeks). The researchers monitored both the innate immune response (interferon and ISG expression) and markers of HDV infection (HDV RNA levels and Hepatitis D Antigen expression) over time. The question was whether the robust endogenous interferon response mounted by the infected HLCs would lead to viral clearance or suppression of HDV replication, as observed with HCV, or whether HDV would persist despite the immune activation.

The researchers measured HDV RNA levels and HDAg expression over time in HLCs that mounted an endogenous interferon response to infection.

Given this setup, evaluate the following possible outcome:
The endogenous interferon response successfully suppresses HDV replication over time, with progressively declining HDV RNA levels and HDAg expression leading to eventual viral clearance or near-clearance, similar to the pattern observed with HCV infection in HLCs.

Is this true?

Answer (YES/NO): NO